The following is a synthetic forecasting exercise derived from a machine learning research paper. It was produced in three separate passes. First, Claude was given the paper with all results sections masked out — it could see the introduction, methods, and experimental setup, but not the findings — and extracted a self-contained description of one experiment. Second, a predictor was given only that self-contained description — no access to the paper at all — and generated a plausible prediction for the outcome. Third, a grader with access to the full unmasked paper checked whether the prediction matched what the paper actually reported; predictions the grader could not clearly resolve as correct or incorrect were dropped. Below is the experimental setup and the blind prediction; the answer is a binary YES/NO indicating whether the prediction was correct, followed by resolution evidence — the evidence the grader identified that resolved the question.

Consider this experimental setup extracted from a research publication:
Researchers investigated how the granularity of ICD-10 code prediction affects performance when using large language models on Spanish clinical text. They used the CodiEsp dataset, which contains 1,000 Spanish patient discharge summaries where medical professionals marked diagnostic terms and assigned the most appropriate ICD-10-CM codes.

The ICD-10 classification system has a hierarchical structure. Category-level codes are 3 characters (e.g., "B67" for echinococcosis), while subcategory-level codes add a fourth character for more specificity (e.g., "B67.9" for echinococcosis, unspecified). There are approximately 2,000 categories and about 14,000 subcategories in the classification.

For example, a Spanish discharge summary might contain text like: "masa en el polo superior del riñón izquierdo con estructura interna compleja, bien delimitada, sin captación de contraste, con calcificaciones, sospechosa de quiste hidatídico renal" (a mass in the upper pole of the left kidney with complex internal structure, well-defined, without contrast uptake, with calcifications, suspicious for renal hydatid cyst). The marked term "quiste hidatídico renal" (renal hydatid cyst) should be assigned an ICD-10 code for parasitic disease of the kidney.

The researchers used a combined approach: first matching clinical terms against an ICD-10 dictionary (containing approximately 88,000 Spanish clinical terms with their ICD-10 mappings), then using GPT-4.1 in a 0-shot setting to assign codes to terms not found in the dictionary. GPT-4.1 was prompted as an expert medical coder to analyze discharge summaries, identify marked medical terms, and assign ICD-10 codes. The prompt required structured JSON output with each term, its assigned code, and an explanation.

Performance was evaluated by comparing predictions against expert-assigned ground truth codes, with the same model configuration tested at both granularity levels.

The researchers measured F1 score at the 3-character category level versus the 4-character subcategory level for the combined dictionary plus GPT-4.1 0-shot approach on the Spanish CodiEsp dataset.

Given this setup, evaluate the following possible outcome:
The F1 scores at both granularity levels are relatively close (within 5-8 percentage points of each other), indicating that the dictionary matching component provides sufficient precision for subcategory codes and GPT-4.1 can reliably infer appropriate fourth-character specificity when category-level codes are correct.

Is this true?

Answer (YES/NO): NO